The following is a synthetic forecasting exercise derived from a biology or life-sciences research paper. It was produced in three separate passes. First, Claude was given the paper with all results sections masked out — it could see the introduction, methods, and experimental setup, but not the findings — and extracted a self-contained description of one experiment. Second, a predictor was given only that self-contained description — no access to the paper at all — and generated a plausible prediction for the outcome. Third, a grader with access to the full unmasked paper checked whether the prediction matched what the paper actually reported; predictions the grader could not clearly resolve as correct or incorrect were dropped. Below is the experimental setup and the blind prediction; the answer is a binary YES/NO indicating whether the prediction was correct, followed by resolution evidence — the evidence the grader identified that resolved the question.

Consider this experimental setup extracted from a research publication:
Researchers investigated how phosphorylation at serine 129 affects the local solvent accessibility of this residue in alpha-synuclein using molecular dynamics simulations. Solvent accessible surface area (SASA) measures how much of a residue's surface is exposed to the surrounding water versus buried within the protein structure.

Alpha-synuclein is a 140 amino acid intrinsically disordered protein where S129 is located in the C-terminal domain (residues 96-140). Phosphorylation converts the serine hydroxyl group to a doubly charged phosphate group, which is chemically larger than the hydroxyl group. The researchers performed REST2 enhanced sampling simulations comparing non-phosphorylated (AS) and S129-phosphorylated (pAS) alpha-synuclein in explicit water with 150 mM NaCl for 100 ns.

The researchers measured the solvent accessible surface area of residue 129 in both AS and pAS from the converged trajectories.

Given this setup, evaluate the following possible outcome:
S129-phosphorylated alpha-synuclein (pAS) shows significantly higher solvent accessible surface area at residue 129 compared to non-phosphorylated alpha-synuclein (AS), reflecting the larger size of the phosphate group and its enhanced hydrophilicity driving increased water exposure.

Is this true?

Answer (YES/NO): YES